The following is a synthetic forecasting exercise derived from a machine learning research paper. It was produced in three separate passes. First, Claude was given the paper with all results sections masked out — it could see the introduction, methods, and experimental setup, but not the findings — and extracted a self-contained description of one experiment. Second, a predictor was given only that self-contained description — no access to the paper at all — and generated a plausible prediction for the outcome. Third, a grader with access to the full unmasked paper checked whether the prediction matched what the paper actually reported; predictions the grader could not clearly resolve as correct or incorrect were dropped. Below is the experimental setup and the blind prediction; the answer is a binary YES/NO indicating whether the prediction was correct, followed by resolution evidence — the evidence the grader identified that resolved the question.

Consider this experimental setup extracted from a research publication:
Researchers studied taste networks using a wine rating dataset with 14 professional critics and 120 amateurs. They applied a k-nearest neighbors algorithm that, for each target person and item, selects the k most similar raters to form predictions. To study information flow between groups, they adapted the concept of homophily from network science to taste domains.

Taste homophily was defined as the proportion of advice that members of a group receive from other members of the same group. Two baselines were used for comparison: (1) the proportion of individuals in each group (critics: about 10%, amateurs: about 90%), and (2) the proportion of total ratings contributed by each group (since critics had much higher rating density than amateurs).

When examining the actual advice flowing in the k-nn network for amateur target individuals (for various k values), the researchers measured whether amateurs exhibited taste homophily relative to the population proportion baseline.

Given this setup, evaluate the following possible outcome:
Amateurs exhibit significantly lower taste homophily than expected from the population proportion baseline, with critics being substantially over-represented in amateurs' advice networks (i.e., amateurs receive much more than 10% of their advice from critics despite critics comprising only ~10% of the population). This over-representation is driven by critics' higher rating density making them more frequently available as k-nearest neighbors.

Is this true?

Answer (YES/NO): YES